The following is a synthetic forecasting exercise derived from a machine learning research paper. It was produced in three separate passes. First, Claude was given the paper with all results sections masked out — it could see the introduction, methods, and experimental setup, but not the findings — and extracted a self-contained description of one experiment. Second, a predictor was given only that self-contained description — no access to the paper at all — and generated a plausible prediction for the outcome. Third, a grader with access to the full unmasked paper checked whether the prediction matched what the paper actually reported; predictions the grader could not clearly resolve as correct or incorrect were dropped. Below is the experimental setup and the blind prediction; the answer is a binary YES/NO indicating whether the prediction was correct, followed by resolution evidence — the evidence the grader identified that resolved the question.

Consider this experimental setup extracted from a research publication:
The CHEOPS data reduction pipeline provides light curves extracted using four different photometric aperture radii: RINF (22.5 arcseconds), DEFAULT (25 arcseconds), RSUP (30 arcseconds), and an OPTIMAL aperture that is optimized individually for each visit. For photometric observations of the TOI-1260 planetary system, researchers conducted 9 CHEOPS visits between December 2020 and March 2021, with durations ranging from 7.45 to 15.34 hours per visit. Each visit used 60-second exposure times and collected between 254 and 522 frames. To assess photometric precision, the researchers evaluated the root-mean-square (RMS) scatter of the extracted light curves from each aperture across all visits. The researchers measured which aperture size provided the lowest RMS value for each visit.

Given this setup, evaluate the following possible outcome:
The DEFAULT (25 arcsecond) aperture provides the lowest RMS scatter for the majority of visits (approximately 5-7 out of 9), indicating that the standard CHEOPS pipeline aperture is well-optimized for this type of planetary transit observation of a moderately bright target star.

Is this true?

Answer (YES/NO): NO